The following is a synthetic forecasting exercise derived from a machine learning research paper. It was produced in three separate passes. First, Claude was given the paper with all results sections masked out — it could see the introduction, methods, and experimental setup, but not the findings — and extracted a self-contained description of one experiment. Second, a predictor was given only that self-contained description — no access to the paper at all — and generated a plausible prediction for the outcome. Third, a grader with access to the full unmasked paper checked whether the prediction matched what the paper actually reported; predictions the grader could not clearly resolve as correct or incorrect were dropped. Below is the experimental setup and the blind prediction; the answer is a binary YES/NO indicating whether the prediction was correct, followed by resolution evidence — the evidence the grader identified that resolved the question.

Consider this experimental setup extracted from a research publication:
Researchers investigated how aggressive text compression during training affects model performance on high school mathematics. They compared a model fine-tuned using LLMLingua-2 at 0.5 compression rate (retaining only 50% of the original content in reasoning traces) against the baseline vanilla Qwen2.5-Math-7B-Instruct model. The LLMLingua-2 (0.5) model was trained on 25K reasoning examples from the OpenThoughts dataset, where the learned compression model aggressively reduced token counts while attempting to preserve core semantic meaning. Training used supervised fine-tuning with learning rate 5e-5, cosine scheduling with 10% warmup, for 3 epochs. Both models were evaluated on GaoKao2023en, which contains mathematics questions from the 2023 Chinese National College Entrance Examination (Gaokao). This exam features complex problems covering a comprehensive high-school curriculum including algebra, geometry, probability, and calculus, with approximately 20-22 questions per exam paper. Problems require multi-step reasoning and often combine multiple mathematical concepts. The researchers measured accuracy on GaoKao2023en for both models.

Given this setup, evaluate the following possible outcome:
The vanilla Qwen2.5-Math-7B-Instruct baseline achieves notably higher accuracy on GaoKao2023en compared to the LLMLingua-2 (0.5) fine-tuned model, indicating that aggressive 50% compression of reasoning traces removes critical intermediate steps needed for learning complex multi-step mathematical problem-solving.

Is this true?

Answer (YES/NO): YES